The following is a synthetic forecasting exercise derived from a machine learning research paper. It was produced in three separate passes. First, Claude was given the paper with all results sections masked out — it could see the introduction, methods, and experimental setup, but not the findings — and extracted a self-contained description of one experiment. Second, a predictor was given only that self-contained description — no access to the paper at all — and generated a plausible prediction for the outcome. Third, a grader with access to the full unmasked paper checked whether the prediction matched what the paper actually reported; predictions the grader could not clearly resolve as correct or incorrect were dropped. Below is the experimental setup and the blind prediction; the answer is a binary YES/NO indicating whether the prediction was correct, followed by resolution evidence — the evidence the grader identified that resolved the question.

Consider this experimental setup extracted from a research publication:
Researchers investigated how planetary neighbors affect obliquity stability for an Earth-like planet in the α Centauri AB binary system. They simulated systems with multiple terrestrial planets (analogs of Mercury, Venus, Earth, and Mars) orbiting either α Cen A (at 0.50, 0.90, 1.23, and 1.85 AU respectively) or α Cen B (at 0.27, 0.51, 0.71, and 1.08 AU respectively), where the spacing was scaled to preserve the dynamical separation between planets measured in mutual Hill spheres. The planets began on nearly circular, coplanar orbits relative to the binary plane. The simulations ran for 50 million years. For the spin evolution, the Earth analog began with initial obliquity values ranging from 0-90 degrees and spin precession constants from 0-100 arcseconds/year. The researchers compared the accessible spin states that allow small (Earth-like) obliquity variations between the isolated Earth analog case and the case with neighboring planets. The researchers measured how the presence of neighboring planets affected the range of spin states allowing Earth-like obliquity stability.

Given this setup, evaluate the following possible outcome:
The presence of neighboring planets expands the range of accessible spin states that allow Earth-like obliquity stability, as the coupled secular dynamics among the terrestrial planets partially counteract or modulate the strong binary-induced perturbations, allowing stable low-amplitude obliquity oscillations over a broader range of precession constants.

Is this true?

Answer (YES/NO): NO